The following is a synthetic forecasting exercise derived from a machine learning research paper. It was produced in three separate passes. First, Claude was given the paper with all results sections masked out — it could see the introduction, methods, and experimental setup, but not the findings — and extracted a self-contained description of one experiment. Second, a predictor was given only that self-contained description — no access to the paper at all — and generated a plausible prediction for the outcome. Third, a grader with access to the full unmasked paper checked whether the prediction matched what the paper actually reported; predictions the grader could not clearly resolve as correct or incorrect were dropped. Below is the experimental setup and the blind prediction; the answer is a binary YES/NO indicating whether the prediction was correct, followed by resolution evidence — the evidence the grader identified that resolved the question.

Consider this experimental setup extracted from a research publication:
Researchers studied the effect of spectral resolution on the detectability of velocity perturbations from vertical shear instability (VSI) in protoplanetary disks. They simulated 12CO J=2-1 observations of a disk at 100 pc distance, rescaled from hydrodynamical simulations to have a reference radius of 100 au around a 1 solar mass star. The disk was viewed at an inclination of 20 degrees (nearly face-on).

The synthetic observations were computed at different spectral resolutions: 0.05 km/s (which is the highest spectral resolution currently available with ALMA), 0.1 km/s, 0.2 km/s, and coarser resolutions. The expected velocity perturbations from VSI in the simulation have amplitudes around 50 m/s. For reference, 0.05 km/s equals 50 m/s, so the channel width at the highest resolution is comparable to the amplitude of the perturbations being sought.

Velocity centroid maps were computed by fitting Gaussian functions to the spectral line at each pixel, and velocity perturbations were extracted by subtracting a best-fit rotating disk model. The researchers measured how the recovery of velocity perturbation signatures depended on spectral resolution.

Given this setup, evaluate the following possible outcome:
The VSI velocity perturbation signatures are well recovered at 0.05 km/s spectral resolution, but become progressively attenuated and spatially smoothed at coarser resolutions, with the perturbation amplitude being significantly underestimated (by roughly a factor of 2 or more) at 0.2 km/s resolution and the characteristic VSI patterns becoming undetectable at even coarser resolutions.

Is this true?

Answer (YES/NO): NO